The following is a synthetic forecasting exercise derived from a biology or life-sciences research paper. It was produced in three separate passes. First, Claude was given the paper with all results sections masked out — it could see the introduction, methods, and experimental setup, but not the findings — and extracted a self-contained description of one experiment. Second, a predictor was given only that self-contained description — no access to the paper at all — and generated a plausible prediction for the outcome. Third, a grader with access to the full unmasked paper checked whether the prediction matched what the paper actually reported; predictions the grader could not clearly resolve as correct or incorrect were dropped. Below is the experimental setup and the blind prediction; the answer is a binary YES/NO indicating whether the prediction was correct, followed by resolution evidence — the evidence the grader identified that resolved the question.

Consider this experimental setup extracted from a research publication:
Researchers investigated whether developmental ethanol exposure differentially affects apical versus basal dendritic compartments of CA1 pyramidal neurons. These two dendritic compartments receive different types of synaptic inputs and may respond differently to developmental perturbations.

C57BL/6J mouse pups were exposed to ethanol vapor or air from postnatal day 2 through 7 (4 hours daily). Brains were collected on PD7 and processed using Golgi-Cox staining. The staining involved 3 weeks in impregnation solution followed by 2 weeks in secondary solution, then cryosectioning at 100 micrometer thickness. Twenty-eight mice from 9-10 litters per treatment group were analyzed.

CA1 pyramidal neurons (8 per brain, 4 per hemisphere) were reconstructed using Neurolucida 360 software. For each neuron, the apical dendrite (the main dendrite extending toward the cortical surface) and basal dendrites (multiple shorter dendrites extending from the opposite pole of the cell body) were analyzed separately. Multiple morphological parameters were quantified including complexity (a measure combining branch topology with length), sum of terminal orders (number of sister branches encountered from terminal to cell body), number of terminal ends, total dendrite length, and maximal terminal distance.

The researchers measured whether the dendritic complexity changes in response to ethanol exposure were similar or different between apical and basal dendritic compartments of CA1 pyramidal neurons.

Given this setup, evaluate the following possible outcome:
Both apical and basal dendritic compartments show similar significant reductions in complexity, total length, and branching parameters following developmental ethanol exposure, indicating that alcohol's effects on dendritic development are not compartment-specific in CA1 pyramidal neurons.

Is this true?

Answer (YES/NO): NO